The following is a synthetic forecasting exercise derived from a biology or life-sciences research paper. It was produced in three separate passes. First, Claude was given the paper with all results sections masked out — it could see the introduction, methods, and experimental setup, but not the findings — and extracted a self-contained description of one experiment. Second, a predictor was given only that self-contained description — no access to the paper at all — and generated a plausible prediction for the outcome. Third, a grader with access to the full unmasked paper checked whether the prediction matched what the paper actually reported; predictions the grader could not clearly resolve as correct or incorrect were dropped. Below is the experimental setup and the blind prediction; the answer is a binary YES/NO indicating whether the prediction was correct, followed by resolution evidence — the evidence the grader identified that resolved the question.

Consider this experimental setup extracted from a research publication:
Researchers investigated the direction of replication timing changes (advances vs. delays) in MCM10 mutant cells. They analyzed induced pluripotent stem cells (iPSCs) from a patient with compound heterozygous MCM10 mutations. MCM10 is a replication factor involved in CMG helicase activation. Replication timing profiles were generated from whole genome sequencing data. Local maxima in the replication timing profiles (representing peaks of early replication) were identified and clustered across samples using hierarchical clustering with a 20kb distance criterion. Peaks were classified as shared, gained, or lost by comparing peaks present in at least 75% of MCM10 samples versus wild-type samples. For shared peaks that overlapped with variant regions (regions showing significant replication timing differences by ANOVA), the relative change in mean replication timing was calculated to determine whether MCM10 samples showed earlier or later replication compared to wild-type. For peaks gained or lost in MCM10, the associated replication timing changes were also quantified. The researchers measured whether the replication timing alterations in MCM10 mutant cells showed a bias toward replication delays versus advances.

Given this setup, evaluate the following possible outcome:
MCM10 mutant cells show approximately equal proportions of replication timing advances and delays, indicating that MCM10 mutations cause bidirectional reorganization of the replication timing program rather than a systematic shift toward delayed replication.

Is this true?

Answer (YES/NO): NO